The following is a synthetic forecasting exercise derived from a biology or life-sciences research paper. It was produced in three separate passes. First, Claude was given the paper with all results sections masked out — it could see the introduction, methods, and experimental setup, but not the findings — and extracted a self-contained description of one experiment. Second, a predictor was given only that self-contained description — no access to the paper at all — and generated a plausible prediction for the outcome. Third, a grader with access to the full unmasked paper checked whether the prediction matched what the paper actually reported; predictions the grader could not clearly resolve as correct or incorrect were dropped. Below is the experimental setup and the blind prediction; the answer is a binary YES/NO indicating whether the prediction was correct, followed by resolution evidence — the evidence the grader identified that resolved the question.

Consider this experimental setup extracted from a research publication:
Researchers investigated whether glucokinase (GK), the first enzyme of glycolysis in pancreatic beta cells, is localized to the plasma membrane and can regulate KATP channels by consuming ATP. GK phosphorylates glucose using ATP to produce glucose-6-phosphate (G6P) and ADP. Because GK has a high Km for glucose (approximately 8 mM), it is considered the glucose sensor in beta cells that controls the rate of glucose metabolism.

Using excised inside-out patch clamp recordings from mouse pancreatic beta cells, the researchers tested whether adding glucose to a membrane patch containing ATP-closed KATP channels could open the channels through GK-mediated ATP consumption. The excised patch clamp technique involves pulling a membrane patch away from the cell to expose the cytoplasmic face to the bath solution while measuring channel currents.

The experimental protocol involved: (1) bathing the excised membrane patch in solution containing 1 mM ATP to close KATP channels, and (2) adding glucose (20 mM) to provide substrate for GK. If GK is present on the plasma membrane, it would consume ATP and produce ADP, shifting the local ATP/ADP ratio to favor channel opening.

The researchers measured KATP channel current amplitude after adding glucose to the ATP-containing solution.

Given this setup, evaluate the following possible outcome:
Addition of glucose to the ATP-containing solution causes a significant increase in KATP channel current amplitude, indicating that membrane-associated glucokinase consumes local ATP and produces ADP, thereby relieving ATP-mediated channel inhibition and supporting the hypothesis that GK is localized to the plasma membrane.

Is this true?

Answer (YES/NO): NO